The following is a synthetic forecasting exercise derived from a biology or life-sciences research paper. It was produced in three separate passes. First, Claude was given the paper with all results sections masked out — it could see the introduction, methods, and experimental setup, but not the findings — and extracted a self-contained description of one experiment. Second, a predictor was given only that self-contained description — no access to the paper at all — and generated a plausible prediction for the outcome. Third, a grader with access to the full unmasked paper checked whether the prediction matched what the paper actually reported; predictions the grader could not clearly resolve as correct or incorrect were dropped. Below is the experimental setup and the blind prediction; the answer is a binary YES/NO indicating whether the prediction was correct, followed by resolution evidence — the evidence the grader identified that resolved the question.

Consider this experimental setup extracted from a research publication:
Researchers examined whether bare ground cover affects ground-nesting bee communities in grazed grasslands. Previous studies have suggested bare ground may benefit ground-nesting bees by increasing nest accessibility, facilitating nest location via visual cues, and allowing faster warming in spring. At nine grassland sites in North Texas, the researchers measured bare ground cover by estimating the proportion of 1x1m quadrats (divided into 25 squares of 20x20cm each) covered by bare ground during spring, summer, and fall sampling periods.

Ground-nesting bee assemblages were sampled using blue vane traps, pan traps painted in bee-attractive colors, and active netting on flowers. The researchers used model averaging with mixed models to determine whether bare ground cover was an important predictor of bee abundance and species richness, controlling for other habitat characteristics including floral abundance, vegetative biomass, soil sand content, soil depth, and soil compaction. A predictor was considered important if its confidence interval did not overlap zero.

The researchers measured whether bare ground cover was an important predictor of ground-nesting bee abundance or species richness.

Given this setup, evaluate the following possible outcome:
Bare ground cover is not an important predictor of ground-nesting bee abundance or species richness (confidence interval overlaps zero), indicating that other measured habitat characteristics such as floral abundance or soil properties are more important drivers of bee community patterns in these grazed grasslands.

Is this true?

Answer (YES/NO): YES